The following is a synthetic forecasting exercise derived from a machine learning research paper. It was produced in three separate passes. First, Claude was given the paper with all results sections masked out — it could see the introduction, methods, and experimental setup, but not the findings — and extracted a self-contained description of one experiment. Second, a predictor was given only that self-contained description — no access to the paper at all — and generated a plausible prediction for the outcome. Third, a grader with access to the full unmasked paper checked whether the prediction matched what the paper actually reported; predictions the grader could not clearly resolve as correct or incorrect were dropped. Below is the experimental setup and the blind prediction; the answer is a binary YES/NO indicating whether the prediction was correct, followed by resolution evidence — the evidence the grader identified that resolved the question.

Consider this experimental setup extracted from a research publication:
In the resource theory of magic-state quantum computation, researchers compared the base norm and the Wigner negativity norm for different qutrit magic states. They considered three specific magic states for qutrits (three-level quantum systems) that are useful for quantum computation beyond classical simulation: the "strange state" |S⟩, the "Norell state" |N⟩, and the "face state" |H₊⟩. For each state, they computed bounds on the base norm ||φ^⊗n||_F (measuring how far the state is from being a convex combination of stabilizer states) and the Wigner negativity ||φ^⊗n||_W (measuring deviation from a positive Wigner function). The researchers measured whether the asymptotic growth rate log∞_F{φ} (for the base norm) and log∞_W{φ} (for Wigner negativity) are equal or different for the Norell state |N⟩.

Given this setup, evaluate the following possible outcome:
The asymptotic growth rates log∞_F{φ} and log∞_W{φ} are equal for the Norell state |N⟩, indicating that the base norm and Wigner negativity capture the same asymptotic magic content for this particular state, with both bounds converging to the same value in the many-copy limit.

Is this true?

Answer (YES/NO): NO